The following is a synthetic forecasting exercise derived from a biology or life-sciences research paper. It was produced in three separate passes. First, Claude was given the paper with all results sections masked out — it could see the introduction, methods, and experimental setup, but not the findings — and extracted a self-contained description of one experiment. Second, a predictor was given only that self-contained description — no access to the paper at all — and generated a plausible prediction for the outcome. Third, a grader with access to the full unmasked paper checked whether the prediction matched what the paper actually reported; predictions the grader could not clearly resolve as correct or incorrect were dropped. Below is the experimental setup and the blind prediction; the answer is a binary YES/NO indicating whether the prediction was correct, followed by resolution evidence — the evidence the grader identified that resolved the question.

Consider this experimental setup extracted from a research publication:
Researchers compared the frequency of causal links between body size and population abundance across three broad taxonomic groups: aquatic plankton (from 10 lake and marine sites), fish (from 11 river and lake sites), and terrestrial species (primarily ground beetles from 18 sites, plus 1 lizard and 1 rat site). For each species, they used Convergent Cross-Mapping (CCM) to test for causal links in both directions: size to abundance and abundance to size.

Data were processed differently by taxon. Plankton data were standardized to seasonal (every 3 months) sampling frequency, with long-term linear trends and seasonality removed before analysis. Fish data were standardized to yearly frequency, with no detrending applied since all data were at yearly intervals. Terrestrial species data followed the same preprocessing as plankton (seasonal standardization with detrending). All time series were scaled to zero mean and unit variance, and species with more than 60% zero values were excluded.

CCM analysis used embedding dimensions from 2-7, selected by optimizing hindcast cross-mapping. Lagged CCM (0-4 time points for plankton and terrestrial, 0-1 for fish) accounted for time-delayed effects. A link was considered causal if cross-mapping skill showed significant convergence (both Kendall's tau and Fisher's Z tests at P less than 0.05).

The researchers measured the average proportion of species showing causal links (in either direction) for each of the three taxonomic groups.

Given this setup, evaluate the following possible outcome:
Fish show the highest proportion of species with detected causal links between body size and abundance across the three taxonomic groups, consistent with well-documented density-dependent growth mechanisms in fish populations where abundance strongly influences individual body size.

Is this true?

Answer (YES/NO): YES